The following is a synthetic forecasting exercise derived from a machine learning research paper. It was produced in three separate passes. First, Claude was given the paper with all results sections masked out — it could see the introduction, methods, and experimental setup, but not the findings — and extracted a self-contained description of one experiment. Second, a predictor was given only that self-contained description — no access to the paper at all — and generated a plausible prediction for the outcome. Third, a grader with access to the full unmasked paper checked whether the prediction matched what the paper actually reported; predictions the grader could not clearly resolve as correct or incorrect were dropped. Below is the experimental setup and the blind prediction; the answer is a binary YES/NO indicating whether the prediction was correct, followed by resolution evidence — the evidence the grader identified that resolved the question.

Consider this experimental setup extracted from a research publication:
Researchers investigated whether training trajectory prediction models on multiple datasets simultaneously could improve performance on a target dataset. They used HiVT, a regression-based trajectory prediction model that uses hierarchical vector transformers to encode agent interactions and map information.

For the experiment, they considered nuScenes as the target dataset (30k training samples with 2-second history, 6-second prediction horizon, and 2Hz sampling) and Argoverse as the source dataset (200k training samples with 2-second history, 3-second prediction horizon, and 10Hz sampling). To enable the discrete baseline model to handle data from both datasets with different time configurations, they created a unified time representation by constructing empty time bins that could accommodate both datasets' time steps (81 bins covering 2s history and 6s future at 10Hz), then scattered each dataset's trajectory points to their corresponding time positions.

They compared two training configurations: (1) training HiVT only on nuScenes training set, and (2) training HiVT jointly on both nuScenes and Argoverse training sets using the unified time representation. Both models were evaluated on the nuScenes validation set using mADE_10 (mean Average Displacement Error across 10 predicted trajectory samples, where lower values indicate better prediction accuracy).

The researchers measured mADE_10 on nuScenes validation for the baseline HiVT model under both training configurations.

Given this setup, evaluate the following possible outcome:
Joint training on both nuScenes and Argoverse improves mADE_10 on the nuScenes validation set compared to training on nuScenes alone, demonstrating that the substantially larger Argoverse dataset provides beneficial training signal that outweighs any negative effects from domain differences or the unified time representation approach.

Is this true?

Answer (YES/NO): YES